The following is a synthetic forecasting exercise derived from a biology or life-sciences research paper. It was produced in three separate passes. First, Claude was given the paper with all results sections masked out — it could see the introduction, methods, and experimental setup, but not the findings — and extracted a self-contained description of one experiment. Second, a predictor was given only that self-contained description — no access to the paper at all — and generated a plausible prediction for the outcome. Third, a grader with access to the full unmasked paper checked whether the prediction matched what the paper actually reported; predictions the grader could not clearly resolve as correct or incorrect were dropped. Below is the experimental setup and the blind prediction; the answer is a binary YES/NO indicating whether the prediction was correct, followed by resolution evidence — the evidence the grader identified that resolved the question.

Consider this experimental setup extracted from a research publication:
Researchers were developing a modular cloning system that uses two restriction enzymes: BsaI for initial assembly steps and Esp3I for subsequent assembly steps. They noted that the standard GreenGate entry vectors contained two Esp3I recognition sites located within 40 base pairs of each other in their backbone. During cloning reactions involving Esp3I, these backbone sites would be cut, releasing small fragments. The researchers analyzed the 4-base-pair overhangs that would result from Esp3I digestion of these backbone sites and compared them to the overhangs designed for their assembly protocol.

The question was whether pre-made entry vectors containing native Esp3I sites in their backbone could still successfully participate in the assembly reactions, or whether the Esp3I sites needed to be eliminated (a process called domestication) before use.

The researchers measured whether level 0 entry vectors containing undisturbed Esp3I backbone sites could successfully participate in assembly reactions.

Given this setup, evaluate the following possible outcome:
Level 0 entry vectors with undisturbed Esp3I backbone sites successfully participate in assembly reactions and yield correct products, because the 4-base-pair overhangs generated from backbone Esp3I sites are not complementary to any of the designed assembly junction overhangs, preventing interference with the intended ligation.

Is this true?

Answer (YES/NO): YES